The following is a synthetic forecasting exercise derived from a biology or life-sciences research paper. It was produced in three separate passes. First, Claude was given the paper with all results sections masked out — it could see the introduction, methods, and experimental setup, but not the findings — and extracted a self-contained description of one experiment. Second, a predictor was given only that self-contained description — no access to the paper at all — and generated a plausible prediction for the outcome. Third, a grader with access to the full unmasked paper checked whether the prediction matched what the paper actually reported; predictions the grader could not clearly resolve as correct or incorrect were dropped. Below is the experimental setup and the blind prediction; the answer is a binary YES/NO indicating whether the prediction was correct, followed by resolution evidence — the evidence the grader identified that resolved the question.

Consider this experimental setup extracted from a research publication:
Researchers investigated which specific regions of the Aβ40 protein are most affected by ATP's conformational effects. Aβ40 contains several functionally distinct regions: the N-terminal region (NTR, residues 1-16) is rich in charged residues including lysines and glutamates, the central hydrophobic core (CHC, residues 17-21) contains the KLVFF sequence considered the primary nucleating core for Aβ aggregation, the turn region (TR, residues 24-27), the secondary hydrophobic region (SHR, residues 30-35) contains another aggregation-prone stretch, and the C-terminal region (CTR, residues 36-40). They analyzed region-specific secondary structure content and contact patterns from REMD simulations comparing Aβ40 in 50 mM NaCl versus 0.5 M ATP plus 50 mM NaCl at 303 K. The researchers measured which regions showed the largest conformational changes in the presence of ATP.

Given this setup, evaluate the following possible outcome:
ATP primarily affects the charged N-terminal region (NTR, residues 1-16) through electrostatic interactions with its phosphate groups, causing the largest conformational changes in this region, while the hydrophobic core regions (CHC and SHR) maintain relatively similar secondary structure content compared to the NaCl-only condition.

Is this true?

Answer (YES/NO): NO